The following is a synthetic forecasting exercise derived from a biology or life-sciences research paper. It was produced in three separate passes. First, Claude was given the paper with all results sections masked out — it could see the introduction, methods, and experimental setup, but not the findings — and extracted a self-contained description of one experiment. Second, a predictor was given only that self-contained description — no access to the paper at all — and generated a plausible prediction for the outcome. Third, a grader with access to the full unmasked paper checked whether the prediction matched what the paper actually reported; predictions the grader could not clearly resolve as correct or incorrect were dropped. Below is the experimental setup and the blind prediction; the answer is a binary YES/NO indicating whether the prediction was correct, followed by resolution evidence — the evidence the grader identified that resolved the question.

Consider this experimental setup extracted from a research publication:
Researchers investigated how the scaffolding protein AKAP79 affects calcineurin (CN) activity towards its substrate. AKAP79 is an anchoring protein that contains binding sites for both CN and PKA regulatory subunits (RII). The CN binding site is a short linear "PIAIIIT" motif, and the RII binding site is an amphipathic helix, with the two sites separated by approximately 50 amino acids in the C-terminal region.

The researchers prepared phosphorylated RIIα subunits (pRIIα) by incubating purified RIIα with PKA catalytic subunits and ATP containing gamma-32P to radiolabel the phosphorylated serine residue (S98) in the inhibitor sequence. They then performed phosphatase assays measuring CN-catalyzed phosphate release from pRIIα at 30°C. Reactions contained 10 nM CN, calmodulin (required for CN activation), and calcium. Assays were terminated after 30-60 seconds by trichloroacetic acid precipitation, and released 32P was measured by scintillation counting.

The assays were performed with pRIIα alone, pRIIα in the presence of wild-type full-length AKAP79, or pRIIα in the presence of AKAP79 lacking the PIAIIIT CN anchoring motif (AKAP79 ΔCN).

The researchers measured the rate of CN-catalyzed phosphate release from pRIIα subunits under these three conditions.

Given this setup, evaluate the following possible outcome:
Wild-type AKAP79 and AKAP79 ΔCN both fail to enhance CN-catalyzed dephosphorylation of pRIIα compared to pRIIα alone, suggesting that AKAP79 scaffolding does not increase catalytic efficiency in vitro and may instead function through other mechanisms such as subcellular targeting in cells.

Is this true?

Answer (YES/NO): NO